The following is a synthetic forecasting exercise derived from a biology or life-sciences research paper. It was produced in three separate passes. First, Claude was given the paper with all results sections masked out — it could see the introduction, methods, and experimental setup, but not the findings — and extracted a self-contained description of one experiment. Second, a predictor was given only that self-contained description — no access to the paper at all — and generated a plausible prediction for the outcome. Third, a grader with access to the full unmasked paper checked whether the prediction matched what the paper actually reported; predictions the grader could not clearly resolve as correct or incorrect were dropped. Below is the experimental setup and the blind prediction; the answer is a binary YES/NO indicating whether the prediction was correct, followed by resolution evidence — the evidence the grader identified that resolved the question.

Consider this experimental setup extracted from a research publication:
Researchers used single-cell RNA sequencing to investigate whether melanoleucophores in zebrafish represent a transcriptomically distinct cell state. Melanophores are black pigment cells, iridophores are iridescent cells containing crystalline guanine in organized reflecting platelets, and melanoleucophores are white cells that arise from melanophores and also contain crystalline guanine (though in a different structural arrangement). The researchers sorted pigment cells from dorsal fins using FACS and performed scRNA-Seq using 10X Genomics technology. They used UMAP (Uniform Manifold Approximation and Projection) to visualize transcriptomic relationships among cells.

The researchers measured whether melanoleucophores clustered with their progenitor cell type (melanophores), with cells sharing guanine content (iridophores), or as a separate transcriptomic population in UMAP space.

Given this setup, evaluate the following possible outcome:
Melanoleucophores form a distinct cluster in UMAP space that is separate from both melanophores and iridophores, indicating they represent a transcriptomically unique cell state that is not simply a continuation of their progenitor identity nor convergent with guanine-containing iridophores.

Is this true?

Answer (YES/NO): YES